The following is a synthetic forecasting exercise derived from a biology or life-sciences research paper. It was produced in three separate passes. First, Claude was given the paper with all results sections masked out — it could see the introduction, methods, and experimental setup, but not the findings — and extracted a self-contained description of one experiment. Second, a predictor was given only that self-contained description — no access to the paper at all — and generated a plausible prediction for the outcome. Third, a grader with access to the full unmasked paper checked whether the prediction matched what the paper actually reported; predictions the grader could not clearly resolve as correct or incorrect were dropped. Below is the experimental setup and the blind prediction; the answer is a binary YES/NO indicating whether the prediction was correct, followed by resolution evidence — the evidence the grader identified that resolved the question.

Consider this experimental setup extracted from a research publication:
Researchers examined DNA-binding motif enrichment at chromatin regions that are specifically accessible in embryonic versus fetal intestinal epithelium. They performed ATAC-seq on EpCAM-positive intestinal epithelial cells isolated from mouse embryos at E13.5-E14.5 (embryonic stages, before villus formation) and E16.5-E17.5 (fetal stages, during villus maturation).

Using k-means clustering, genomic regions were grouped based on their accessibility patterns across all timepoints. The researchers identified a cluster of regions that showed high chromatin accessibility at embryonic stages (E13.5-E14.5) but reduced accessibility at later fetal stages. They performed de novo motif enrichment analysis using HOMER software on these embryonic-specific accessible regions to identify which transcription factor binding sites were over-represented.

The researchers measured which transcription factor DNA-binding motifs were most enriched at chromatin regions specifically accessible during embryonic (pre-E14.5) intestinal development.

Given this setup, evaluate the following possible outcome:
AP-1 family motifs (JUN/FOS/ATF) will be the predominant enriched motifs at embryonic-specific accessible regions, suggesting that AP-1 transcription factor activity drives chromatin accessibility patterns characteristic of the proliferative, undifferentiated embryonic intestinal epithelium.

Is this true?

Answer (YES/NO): NO